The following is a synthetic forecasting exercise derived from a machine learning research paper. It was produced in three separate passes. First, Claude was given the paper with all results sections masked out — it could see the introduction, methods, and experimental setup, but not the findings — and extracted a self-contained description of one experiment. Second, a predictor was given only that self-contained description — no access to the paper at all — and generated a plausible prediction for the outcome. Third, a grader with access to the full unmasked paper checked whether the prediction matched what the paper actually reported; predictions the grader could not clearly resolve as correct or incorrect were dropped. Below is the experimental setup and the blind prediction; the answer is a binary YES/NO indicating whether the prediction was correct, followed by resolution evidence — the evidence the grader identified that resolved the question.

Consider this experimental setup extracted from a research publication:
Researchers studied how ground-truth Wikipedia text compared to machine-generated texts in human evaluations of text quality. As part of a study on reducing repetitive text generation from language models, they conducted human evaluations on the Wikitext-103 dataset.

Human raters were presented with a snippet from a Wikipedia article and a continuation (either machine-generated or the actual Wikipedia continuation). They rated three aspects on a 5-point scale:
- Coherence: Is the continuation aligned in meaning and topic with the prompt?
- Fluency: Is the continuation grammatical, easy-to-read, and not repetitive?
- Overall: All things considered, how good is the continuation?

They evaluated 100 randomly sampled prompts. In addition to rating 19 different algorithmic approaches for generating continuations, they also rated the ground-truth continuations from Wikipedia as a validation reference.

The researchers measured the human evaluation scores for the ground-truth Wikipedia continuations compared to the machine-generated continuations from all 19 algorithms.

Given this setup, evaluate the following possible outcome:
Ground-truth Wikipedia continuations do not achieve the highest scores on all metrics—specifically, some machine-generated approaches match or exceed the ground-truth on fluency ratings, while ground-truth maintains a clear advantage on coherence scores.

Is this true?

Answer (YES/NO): NO